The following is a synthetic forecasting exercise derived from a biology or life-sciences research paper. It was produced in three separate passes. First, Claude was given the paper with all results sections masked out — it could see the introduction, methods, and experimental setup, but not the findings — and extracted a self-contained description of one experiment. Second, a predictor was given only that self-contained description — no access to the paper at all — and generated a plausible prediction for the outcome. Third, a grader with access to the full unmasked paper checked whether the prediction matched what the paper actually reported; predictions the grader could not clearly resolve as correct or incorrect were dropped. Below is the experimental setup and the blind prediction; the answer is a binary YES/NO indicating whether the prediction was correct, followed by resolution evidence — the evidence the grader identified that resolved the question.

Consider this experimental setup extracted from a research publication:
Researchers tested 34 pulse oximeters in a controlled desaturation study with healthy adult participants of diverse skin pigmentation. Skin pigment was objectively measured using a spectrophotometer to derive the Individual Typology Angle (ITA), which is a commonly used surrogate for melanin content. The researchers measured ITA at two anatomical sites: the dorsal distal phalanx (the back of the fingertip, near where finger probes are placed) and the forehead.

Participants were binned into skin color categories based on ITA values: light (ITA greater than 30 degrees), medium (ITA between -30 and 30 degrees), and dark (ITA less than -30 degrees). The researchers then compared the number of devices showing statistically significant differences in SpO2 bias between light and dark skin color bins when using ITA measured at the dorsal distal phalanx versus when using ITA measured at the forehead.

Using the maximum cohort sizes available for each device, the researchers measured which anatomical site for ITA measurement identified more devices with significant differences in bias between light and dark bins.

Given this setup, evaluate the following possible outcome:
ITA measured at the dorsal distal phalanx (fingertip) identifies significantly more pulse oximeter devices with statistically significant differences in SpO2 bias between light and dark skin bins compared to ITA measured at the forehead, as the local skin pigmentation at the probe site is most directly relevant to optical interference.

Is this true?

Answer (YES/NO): YES